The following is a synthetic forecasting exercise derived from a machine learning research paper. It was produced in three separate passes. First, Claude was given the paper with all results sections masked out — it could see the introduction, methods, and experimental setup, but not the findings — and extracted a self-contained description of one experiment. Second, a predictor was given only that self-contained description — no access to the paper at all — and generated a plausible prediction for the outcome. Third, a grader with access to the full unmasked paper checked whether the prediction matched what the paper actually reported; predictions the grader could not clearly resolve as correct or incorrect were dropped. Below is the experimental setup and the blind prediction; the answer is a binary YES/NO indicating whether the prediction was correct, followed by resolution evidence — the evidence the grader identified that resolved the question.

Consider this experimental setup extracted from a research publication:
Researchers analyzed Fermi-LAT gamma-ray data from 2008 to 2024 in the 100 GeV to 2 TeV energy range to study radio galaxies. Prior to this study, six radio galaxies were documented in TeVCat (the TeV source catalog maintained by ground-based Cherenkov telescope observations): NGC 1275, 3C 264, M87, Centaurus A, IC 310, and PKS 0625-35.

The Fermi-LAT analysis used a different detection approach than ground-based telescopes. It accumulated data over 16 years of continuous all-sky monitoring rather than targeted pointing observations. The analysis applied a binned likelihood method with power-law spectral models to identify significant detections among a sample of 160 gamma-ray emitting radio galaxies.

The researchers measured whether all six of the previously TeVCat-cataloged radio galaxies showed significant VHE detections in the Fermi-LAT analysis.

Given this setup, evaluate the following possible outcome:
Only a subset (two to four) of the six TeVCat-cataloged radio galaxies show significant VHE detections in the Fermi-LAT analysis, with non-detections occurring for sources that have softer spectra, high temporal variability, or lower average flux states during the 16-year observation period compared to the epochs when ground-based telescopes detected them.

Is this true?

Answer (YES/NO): NO